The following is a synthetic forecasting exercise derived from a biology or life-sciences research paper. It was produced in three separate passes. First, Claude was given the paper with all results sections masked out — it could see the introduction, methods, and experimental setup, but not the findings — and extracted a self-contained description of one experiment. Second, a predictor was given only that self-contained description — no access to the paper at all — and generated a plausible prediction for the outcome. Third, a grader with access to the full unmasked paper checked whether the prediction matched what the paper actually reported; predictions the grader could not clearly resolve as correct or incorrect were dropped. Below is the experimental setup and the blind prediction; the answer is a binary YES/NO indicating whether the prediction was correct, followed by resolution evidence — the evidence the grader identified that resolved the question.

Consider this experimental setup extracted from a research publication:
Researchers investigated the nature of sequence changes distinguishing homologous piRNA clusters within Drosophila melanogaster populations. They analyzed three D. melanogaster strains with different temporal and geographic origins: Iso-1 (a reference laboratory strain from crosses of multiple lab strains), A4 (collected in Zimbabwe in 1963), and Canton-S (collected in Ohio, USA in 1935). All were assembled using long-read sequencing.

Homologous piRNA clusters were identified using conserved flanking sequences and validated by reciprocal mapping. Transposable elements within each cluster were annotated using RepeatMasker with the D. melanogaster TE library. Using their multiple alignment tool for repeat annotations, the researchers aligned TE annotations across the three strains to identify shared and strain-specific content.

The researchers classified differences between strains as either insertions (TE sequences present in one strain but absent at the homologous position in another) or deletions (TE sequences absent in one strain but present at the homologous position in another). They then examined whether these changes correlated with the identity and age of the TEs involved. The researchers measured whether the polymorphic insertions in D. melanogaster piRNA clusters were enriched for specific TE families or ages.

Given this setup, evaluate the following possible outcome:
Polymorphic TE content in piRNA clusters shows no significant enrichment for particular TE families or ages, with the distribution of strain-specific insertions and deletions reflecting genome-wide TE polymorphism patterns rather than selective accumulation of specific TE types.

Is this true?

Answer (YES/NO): NO